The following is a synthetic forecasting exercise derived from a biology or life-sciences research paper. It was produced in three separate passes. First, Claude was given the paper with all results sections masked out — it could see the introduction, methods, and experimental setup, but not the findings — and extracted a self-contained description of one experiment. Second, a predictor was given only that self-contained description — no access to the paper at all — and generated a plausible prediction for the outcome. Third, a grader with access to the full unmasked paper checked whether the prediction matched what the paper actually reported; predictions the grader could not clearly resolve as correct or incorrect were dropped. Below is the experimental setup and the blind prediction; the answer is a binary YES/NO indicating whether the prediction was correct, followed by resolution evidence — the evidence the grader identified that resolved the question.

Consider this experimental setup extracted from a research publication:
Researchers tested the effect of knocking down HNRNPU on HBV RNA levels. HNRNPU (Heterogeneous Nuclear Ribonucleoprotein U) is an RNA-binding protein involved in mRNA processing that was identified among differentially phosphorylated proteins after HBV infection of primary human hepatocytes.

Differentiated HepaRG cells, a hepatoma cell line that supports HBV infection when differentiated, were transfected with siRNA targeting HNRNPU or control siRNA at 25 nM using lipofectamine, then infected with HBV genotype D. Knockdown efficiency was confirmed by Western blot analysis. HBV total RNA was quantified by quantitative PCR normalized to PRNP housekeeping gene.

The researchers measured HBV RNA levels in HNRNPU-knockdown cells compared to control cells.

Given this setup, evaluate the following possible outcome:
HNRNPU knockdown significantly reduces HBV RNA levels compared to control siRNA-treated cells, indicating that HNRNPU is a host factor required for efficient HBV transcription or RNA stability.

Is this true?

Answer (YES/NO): NO